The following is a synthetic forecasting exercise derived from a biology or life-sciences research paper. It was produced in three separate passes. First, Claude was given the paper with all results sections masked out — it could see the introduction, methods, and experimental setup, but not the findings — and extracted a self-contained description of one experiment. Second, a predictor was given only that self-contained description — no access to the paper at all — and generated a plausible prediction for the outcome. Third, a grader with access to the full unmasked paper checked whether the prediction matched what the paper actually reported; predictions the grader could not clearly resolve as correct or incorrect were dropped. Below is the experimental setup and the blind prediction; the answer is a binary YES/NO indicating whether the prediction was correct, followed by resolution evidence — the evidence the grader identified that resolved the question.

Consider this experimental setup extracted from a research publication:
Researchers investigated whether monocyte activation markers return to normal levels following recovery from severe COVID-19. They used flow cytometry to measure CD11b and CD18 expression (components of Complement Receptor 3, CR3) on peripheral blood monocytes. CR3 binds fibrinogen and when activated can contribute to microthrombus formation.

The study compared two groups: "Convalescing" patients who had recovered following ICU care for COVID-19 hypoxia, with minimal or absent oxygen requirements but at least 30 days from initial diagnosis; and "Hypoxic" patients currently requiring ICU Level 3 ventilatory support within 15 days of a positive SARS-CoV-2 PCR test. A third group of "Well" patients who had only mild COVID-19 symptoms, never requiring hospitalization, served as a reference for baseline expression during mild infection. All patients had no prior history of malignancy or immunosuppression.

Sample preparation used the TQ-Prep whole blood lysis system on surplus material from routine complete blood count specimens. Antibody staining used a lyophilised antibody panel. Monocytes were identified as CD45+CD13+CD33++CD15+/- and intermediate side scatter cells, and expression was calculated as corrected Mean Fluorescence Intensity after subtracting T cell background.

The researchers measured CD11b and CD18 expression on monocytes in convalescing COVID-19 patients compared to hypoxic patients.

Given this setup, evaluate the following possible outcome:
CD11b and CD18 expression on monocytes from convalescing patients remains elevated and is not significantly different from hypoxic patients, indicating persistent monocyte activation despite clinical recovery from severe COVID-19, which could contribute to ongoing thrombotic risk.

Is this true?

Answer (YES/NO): NO